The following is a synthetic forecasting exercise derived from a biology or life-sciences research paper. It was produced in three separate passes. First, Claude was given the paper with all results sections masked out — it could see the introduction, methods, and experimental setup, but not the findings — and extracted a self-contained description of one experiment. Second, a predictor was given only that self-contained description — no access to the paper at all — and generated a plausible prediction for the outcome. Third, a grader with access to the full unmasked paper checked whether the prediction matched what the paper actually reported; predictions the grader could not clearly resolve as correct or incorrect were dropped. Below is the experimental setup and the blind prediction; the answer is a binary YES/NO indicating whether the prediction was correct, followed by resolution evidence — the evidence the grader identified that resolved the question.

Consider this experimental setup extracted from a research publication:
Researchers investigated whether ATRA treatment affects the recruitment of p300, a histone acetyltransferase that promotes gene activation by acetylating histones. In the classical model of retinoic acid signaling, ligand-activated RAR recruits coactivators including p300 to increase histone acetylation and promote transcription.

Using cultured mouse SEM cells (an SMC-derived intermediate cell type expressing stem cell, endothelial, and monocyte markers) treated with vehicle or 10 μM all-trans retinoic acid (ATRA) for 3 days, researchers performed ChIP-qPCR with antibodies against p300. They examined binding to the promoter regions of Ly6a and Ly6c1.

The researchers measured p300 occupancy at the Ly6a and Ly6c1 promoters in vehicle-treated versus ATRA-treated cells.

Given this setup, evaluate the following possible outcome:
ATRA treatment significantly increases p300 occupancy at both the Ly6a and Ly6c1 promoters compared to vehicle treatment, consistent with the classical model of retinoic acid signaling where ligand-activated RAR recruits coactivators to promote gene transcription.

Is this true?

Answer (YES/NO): NO